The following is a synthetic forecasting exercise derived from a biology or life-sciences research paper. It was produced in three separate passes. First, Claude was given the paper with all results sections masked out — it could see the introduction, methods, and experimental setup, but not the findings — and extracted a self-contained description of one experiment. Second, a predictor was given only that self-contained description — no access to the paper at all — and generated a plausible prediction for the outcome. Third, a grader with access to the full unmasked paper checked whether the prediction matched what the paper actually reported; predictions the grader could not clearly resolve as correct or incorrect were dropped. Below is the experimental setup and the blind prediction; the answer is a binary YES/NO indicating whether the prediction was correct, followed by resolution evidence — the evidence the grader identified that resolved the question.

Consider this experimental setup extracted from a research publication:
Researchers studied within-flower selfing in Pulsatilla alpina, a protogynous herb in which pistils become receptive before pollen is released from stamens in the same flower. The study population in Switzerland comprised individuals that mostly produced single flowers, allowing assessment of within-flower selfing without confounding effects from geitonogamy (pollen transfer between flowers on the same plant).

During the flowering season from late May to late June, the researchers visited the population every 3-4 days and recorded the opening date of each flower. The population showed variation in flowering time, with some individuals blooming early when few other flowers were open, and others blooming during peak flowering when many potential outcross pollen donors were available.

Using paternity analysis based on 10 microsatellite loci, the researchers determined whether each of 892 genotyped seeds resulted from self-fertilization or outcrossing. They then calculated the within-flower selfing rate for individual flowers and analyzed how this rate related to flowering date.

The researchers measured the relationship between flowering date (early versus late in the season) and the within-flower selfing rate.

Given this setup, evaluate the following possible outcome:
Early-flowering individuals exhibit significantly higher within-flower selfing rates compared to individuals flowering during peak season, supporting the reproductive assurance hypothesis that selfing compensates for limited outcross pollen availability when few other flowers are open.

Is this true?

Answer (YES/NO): YES